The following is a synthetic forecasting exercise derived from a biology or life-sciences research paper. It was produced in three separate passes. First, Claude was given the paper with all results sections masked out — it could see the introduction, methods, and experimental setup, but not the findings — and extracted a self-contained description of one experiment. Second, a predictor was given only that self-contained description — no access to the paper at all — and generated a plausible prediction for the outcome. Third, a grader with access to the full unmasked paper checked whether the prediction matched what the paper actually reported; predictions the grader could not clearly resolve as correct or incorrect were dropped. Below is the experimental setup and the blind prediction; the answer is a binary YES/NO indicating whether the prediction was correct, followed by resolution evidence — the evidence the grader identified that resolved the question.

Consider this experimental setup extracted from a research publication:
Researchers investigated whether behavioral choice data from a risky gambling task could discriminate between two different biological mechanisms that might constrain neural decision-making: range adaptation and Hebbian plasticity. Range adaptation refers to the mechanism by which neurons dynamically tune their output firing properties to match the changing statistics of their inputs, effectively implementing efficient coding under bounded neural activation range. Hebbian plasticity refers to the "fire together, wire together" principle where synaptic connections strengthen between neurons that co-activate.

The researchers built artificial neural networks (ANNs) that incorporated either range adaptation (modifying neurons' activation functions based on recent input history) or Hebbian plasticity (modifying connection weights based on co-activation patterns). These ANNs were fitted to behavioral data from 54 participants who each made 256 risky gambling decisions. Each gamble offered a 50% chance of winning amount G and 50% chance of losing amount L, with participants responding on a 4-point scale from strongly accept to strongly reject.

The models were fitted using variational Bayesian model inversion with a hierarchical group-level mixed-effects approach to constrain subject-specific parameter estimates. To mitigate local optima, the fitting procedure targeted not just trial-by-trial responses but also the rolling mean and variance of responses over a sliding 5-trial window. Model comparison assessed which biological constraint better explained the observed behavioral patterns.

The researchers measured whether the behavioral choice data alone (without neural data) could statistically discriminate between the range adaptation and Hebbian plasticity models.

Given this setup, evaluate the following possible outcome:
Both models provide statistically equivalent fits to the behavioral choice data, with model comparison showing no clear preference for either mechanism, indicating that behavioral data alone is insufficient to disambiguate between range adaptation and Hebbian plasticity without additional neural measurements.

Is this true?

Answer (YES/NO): YES